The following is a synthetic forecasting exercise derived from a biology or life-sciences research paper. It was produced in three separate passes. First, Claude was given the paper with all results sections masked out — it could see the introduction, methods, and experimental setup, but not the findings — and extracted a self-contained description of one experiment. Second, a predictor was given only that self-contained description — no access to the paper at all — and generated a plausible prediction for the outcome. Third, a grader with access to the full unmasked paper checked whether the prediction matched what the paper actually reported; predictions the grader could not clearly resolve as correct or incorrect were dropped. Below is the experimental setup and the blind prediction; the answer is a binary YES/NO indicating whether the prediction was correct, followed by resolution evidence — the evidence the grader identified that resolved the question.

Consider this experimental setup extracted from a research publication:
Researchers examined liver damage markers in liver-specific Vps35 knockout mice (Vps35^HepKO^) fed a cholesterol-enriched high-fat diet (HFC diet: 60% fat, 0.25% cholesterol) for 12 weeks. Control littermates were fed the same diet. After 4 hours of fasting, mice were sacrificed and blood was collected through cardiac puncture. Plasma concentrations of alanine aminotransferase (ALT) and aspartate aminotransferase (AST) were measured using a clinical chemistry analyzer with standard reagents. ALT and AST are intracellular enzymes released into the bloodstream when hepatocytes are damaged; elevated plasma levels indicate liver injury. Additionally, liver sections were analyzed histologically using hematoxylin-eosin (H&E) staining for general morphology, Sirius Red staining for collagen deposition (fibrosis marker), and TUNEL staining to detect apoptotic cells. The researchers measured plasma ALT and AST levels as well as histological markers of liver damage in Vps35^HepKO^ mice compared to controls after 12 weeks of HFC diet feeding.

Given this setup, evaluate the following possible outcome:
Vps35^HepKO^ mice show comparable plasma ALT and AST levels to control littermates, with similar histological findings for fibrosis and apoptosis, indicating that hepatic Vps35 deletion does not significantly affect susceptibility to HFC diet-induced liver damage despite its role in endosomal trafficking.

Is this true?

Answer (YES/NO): NO